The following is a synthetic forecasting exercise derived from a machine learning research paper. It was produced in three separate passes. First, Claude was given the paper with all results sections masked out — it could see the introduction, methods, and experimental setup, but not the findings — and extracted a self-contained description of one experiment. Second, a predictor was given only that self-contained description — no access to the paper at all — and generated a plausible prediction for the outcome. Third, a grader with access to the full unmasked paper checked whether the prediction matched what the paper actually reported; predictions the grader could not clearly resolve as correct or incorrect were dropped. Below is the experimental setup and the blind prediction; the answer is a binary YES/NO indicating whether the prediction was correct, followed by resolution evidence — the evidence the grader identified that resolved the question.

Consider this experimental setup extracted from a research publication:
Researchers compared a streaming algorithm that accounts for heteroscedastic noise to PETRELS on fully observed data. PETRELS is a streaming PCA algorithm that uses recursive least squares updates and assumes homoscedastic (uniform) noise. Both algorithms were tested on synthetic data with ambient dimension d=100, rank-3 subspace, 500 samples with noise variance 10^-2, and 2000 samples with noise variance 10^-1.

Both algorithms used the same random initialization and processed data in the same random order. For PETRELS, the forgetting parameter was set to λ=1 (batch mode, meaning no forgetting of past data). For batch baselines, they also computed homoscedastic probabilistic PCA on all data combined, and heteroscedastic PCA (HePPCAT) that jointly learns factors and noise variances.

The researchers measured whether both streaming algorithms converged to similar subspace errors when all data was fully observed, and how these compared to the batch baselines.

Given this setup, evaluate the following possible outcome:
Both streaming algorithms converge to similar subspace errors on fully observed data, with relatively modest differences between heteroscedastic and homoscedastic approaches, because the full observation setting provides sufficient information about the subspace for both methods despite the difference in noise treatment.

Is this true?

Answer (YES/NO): NO